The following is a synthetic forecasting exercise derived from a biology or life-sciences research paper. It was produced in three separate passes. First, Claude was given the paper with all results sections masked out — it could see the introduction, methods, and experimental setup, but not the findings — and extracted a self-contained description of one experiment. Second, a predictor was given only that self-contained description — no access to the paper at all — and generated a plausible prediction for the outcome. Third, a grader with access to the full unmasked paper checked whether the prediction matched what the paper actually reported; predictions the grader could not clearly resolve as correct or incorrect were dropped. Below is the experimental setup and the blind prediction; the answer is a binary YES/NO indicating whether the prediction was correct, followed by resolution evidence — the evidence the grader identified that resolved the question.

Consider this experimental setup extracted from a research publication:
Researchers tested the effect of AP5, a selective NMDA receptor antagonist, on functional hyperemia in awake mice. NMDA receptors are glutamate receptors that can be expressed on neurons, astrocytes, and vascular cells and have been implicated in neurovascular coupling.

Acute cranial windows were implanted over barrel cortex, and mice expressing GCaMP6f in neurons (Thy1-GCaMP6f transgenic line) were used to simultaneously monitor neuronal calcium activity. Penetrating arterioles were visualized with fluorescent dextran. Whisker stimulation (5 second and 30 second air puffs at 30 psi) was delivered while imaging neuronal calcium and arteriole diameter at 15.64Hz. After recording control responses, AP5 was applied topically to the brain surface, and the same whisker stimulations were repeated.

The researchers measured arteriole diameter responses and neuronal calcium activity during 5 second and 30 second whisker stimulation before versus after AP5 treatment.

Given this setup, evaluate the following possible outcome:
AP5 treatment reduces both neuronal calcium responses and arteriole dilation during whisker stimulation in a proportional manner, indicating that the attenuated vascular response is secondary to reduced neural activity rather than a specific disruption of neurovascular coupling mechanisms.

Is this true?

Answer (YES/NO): NO